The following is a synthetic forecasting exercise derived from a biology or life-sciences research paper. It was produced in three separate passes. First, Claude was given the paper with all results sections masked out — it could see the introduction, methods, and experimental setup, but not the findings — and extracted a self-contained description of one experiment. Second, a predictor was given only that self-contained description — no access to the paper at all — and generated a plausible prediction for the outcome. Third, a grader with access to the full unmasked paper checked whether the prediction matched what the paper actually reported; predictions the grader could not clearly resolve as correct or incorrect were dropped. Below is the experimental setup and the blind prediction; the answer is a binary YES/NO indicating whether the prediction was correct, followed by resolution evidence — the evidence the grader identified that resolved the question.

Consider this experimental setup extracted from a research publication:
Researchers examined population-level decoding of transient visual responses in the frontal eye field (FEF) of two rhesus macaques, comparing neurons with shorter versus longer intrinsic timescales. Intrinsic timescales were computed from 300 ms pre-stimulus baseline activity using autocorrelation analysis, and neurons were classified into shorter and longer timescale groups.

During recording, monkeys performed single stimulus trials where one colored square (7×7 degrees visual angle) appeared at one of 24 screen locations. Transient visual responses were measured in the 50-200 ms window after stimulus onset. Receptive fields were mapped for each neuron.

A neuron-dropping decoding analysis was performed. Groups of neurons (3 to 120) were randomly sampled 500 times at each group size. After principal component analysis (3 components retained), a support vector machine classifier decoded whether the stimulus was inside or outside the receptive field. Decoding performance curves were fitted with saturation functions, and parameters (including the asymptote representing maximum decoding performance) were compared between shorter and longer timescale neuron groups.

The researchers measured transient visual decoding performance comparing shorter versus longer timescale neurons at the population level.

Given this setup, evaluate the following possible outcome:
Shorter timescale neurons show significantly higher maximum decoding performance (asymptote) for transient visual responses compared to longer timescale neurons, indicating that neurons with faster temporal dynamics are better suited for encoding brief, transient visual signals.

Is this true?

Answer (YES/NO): NO